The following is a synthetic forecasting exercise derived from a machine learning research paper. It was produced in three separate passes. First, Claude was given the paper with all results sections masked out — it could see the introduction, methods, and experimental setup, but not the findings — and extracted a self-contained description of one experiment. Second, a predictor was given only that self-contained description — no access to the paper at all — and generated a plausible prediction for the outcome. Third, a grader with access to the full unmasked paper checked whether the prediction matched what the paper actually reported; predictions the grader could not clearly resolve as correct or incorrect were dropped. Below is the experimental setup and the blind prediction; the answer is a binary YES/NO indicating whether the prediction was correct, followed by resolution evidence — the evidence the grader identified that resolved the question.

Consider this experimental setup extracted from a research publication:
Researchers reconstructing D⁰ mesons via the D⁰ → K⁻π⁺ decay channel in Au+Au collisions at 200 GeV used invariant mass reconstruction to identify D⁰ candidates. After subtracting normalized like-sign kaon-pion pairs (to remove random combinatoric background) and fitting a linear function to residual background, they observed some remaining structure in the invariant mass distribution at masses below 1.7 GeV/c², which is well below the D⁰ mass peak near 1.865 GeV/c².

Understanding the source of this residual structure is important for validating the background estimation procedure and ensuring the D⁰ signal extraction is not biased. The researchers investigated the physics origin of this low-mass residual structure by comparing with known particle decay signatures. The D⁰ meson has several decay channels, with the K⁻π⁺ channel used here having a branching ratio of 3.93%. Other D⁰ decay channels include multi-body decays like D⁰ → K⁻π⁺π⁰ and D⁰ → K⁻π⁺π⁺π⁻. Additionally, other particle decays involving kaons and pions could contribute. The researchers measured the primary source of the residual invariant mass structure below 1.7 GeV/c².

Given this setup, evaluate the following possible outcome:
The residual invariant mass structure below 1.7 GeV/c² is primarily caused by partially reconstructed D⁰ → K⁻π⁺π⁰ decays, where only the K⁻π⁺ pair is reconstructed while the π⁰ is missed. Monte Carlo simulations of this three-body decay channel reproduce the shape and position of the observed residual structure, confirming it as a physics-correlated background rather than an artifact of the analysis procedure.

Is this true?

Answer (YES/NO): NO